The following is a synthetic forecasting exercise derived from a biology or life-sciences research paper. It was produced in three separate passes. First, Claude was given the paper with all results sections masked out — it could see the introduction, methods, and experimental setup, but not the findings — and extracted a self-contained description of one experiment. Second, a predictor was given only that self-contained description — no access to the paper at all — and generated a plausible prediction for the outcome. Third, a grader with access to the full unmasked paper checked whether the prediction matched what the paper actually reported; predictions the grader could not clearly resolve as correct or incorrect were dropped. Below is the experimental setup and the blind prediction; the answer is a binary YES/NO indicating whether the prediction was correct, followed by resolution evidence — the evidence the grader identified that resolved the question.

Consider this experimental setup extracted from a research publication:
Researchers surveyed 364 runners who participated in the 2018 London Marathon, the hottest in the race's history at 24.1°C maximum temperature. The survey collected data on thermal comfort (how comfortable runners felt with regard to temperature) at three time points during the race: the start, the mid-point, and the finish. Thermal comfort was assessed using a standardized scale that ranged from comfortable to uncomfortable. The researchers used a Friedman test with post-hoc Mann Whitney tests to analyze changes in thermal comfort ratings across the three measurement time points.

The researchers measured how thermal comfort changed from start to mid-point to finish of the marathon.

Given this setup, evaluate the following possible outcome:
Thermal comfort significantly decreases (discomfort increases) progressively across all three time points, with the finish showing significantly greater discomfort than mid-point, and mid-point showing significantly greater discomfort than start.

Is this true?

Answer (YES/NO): NO